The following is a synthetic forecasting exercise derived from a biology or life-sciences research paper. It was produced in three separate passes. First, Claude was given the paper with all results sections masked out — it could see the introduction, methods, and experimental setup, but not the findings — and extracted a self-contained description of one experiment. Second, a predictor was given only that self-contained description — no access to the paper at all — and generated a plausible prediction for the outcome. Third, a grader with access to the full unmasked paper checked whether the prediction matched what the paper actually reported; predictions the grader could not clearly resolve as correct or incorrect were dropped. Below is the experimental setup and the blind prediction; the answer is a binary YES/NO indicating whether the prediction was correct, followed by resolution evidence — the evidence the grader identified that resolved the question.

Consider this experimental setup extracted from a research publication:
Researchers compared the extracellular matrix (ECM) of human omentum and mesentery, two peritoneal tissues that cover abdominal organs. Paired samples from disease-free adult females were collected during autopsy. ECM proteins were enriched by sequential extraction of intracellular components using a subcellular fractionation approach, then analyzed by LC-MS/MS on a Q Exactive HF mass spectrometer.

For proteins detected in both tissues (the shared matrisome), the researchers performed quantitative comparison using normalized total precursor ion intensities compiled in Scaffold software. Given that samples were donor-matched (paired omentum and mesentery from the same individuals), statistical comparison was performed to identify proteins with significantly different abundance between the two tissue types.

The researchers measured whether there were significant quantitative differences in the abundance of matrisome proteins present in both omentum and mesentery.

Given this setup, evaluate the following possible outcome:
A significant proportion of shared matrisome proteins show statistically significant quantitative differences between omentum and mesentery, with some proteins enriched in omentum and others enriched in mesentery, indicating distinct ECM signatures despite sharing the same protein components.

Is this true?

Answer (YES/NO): NO